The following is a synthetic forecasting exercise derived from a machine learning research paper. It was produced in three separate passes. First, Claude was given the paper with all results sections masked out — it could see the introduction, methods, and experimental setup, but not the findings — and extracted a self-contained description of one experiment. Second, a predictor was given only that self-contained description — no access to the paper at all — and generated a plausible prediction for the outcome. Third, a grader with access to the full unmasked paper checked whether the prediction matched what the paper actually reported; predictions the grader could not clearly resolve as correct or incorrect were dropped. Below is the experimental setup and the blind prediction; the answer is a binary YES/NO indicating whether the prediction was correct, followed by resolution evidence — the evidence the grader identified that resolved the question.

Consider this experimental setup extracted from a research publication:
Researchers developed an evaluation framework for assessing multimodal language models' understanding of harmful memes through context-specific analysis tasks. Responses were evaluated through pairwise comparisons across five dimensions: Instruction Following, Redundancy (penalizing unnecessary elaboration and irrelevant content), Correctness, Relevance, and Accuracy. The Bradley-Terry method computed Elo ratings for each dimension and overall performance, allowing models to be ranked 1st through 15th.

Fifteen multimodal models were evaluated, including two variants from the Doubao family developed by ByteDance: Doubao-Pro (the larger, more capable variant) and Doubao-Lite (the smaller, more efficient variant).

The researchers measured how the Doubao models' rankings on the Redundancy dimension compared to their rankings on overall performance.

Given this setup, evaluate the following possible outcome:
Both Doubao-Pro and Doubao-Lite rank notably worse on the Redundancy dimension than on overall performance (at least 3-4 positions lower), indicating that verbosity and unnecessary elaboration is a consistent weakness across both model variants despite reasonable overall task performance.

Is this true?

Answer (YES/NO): NO